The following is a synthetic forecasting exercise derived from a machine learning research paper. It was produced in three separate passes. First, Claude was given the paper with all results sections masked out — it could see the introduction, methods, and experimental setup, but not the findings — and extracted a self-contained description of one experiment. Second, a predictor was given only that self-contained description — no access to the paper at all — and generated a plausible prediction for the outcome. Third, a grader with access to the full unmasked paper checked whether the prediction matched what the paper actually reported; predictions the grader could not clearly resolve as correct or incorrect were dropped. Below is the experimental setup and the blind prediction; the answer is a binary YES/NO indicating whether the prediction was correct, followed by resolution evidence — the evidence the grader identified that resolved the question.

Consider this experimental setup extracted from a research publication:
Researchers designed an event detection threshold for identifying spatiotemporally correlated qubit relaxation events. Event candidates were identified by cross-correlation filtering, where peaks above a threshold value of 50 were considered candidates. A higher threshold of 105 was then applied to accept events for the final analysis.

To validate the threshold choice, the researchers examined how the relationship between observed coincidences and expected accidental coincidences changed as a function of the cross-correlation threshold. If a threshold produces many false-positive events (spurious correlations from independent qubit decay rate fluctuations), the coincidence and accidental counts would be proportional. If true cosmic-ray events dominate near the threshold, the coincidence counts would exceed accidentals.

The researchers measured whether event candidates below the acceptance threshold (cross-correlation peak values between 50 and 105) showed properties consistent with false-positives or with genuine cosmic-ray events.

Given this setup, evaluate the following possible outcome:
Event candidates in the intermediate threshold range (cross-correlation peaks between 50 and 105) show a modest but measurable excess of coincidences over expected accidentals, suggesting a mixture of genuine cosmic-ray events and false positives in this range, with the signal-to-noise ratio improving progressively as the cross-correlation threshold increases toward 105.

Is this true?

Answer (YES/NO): NO